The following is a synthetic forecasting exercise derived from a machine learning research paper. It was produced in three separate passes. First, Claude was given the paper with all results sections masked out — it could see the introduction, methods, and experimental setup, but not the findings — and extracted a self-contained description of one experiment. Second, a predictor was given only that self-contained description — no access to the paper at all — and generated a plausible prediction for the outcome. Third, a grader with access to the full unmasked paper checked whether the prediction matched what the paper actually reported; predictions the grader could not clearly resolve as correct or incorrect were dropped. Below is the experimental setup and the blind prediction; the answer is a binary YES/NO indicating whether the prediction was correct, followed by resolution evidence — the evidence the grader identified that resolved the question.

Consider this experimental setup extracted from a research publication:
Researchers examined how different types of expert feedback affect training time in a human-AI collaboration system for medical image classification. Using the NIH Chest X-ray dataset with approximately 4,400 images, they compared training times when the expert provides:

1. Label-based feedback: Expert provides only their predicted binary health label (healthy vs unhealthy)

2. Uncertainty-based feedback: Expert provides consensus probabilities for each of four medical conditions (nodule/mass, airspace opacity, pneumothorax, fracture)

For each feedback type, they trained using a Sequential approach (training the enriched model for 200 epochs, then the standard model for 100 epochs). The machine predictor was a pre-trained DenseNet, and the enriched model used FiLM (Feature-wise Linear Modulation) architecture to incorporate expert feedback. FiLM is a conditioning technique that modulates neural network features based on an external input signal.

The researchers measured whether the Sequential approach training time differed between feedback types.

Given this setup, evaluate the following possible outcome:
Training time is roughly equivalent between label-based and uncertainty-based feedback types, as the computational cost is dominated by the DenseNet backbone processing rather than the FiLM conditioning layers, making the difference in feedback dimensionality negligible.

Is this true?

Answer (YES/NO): NO